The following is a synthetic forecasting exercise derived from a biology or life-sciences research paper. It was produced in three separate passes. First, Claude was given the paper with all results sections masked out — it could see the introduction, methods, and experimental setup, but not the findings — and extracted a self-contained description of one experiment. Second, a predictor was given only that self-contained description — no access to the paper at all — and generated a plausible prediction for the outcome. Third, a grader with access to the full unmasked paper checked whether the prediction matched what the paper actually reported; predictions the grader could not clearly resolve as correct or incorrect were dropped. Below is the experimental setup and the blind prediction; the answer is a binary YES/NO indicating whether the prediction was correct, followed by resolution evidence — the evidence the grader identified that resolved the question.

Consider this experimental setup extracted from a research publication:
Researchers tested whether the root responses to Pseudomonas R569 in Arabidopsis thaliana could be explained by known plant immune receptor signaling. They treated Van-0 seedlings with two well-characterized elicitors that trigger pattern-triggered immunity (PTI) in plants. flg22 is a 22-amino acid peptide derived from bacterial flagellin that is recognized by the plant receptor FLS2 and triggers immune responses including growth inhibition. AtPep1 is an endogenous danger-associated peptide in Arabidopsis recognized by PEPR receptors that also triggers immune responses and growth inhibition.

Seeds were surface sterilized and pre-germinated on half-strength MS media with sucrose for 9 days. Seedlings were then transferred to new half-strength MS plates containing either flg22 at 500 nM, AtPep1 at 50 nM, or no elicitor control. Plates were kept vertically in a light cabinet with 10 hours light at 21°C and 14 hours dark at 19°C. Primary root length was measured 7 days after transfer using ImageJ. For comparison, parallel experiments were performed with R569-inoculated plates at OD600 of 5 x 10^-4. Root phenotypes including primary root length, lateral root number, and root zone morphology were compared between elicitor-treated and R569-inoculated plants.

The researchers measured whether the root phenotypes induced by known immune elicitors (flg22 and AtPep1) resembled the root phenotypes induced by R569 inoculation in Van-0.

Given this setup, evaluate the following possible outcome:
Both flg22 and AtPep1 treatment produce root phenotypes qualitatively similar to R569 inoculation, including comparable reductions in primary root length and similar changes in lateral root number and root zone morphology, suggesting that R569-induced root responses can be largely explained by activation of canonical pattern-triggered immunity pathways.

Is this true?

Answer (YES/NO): NO